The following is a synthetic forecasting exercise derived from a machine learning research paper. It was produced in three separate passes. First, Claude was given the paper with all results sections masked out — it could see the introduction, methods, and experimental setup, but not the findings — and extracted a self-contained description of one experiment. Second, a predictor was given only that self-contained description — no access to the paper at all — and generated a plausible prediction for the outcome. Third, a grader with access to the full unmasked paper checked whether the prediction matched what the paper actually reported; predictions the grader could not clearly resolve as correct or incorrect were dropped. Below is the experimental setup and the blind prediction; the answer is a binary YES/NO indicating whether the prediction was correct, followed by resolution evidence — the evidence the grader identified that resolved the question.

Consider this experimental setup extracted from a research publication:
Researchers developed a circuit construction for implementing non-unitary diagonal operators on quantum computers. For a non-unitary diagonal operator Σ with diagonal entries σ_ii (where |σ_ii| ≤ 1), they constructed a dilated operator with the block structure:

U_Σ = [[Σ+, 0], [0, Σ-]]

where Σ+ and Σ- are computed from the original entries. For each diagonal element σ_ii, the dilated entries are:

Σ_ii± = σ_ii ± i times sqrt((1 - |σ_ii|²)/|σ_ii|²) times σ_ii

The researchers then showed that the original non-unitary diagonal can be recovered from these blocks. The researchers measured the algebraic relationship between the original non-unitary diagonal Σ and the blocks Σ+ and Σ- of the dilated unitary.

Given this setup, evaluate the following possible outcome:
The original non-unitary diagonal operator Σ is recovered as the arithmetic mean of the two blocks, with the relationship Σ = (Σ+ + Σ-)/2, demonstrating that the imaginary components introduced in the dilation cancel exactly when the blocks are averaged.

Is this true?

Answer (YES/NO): NO